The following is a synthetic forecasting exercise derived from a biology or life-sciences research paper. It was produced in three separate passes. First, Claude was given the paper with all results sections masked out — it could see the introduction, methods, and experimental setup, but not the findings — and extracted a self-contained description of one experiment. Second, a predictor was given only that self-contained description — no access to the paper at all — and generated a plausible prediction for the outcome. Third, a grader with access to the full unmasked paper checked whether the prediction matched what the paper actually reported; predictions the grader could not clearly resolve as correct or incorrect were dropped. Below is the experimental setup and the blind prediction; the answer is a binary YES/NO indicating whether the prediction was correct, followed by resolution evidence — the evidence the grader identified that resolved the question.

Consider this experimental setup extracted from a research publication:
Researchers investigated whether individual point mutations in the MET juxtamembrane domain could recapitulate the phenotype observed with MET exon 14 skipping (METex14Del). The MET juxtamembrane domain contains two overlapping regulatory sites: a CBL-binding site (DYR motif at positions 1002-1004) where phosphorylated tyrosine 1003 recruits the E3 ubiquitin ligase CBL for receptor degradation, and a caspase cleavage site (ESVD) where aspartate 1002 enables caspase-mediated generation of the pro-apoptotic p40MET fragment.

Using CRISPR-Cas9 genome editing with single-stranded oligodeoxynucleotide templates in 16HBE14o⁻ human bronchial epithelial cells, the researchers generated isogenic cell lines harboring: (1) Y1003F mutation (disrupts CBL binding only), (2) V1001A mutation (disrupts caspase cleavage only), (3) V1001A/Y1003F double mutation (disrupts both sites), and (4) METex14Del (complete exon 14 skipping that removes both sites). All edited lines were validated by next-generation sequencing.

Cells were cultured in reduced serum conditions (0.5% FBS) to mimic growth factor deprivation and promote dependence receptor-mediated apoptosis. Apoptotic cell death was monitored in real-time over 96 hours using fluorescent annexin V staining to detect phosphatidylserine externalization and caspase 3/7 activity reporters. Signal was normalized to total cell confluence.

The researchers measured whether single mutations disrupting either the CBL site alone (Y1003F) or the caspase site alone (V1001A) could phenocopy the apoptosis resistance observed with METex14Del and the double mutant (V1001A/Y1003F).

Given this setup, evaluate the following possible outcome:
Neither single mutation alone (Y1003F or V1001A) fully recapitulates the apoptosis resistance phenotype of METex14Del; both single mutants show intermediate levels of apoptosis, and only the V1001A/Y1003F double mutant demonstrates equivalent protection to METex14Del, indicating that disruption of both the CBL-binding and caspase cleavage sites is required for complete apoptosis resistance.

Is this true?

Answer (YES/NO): NO